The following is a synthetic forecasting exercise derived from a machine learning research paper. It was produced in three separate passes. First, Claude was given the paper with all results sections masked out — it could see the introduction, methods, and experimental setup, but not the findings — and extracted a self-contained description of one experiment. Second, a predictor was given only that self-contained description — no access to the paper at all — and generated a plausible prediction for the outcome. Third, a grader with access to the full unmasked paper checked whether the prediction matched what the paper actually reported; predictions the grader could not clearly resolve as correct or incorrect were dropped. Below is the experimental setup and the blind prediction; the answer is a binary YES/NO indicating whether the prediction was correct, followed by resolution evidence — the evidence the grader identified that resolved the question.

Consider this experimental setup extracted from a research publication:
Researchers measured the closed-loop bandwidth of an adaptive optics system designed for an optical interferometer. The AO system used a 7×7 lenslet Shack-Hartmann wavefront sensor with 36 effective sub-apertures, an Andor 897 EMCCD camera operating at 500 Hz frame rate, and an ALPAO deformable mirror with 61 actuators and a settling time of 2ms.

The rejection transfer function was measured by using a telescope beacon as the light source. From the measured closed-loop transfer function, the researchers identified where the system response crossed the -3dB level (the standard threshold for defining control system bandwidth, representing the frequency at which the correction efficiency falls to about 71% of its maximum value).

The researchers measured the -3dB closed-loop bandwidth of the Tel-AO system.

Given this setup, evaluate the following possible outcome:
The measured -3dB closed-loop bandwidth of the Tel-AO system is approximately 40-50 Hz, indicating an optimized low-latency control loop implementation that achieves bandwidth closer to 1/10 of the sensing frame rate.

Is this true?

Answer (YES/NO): NO